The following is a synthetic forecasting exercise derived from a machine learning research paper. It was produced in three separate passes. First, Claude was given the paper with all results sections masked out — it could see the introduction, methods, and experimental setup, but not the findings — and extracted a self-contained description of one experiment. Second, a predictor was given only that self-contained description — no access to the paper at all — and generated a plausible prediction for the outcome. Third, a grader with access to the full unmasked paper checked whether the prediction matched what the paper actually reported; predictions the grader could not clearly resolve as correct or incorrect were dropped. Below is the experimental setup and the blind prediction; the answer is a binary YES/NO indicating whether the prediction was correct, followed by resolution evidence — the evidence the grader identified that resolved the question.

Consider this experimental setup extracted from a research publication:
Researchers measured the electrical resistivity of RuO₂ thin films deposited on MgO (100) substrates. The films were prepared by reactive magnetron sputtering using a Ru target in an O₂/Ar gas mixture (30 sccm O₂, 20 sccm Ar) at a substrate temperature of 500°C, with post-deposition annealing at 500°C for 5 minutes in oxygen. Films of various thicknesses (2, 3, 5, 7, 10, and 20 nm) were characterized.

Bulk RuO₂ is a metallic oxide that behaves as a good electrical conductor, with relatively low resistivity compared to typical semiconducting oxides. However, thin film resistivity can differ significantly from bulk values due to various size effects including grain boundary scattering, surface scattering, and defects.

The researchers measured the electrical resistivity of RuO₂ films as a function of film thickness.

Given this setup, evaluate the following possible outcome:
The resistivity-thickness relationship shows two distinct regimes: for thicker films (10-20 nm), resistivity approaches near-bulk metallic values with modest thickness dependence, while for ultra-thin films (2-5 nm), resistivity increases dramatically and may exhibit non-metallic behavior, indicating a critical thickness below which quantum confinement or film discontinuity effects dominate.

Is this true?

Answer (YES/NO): NO